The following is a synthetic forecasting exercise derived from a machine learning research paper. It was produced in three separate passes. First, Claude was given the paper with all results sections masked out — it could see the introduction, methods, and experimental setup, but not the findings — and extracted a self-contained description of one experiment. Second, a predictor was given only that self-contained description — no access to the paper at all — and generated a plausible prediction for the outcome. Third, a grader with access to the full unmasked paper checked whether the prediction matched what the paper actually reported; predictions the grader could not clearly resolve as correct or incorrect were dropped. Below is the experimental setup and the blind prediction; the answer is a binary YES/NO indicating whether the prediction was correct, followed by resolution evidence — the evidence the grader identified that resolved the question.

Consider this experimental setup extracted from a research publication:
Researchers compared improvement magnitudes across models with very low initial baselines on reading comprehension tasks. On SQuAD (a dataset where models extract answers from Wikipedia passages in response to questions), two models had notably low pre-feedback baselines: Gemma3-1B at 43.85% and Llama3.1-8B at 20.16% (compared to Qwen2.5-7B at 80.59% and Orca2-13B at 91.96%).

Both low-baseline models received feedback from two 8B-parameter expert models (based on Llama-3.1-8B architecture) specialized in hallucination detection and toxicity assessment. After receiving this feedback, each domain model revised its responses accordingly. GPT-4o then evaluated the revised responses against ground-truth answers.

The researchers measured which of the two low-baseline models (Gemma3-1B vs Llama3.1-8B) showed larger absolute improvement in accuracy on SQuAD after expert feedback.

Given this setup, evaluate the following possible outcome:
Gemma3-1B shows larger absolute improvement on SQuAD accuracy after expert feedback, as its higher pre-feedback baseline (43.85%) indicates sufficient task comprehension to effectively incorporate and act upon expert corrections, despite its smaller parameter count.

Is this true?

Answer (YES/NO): NO